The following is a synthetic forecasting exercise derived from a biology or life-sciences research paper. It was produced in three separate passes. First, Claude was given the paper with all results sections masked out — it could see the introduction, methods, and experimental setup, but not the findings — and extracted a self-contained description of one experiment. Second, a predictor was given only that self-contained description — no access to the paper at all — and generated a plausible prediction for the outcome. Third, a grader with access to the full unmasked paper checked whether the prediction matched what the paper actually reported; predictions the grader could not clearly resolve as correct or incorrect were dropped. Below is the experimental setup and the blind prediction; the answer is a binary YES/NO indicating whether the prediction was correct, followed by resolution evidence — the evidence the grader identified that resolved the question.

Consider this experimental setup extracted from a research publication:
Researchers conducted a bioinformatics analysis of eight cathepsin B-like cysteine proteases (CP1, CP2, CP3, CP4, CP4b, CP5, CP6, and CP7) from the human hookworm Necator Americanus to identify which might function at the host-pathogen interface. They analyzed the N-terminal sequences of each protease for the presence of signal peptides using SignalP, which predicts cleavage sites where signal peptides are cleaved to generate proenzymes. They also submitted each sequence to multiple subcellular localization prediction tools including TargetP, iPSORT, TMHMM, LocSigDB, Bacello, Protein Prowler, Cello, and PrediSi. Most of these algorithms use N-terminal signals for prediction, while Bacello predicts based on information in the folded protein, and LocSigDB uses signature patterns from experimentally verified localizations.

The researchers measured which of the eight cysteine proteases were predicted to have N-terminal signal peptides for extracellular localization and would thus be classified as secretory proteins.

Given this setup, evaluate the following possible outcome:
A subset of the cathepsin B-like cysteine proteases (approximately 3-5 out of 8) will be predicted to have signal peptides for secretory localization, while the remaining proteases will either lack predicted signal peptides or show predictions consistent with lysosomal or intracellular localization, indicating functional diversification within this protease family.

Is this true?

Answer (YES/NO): NO